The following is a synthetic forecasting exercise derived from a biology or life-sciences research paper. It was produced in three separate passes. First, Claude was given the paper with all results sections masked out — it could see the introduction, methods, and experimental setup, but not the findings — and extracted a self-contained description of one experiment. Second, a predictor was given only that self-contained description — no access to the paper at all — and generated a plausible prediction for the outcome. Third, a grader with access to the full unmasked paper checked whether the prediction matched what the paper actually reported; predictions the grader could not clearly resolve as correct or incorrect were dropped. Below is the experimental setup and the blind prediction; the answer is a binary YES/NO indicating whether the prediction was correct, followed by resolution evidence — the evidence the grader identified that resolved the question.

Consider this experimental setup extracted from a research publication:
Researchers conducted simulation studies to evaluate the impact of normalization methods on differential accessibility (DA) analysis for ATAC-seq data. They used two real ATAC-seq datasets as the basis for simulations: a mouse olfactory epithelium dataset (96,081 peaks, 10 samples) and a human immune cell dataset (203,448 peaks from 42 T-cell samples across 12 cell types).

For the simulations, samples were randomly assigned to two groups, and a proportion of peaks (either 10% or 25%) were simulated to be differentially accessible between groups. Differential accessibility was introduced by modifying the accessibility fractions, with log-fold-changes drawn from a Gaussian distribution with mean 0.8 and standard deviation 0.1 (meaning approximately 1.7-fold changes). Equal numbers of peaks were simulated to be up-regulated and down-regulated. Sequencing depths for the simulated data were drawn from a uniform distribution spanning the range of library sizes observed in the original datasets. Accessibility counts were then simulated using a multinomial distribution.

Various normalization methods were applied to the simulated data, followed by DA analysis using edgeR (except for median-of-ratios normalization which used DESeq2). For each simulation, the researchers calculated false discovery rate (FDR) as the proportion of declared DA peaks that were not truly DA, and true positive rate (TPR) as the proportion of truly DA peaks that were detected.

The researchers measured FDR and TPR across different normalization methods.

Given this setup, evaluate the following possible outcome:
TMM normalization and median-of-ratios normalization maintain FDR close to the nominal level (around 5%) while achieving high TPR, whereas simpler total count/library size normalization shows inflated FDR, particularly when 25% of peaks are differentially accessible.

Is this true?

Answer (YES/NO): NO